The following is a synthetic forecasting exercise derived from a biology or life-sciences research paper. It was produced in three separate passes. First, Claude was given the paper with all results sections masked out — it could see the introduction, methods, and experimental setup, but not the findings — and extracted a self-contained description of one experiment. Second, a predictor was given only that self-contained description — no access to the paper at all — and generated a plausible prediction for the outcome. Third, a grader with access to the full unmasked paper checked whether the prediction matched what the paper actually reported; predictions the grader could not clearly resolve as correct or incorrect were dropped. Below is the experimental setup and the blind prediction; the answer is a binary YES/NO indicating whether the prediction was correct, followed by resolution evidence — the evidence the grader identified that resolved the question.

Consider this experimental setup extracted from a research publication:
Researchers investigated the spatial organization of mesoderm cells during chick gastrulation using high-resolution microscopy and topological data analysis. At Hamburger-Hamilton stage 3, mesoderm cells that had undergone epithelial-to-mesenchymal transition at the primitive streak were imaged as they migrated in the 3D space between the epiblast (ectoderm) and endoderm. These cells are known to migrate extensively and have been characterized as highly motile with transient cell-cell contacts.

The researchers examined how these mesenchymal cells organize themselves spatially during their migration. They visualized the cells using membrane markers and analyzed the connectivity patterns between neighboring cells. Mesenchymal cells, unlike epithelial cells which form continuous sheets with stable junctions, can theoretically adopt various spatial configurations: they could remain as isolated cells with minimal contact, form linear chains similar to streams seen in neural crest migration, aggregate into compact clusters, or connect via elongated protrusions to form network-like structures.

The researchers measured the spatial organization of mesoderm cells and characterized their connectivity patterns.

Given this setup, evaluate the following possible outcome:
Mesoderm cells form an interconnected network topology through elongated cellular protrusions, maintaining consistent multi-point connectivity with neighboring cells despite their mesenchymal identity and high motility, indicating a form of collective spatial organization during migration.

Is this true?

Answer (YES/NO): NO